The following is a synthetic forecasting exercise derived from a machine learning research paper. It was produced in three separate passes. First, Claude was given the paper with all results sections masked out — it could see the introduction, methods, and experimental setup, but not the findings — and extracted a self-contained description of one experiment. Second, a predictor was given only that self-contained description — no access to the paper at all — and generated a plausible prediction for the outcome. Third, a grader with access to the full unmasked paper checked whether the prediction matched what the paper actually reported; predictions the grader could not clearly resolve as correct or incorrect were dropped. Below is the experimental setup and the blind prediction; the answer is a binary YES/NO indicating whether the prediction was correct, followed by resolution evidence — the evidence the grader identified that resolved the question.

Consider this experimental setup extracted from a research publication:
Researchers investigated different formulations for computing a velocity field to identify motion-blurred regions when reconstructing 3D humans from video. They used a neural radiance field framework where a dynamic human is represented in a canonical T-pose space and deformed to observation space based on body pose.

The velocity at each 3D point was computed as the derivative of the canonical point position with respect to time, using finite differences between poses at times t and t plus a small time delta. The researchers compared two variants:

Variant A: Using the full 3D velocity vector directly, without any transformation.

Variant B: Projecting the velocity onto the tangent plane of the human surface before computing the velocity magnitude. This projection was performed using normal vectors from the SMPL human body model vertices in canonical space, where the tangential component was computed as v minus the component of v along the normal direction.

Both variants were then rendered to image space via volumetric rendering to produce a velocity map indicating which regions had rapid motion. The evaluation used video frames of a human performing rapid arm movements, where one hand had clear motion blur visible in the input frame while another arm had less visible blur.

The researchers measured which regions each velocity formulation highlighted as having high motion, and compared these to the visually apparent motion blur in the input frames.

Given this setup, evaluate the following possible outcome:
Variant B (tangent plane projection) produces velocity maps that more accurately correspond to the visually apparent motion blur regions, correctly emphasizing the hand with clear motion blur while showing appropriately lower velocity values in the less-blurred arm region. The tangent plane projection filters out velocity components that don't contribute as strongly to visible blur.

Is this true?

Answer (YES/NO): YES